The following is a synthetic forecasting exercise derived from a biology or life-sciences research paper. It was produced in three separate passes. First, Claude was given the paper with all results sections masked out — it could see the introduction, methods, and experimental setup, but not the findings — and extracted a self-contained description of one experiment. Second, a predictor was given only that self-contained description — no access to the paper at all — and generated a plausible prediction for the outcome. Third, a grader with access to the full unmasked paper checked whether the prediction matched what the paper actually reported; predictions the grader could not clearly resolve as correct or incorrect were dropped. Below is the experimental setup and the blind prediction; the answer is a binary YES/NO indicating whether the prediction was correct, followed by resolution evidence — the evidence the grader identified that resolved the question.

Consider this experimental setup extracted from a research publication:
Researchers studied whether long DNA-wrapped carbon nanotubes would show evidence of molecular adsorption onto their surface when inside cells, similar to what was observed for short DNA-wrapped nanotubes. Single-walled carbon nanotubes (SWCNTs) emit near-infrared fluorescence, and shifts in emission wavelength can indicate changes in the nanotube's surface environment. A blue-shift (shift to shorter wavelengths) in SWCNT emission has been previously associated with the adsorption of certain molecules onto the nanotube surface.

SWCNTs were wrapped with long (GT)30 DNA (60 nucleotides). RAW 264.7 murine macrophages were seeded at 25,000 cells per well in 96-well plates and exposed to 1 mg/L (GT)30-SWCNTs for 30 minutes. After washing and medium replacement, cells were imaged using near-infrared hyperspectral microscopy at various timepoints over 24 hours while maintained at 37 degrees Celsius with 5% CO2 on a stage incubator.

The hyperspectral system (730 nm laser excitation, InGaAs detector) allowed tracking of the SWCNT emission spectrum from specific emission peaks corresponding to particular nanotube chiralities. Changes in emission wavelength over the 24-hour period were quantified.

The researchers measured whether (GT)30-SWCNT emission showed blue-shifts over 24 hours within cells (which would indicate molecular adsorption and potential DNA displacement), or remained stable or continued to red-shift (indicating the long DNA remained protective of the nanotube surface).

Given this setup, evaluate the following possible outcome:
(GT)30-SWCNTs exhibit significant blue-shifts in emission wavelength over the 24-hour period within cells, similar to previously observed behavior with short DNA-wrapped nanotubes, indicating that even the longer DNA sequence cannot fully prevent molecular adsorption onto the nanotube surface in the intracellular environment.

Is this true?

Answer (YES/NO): NO